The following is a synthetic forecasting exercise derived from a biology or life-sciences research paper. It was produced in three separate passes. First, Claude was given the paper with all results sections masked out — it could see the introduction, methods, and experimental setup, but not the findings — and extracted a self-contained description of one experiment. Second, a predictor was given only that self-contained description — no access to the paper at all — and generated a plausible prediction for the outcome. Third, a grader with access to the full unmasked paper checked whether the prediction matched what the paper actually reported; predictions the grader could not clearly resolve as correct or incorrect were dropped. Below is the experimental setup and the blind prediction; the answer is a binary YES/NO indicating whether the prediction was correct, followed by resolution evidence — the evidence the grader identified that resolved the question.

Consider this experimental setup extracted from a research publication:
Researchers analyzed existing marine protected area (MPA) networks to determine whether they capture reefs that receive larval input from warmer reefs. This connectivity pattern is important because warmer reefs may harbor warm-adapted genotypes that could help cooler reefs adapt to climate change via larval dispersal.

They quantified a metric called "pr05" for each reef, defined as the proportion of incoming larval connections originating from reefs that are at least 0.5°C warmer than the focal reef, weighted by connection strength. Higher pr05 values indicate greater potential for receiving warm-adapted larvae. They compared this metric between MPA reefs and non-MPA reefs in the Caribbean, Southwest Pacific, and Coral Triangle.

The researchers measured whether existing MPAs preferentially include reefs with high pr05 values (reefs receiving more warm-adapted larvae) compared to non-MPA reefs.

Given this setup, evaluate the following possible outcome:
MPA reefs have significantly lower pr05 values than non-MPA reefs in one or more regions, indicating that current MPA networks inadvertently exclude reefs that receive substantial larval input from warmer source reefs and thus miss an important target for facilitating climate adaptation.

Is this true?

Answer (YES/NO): NO